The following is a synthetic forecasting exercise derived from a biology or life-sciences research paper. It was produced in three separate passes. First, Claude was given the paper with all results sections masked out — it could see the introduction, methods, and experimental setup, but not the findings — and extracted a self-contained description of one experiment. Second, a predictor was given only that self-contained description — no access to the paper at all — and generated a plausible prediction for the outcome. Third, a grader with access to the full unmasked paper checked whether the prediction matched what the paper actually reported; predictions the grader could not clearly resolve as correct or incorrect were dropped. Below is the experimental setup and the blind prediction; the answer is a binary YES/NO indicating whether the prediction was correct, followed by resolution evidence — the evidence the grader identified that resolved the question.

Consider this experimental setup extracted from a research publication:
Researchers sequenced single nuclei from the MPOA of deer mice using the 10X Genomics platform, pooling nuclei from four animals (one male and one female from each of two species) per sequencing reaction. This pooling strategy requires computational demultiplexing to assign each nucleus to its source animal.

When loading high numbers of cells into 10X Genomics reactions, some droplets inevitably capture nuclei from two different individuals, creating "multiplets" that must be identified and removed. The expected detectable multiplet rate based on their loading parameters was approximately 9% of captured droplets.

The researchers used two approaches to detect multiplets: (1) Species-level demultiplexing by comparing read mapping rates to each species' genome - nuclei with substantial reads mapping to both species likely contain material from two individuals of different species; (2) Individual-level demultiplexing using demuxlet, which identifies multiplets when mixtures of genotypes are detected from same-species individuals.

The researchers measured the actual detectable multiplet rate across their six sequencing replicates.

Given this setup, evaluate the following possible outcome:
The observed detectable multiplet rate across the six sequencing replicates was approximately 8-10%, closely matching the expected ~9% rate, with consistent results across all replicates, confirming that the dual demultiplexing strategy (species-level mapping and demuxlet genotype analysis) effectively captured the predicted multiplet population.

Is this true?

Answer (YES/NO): NO